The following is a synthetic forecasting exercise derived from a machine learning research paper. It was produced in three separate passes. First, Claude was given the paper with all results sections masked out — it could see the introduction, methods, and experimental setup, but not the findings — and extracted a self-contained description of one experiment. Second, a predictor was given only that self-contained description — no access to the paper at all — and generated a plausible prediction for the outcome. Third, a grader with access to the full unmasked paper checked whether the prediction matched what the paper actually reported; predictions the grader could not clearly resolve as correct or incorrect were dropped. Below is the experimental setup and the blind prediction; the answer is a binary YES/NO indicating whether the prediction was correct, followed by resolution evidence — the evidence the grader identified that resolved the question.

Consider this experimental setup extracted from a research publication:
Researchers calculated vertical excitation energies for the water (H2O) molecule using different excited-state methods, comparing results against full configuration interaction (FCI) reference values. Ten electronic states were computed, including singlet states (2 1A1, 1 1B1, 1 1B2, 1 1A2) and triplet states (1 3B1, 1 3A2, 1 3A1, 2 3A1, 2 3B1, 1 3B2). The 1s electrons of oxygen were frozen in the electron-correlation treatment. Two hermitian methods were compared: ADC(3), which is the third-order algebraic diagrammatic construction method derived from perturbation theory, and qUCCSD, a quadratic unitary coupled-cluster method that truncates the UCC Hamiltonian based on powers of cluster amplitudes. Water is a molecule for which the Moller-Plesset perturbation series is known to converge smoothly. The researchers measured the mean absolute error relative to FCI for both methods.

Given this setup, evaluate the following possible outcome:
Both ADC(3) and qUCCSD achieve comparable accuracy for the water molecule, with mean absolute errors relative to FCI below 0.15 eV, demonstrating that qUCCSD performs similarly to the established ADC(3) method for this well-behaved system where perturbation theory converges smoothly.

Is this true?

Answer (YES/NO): YES